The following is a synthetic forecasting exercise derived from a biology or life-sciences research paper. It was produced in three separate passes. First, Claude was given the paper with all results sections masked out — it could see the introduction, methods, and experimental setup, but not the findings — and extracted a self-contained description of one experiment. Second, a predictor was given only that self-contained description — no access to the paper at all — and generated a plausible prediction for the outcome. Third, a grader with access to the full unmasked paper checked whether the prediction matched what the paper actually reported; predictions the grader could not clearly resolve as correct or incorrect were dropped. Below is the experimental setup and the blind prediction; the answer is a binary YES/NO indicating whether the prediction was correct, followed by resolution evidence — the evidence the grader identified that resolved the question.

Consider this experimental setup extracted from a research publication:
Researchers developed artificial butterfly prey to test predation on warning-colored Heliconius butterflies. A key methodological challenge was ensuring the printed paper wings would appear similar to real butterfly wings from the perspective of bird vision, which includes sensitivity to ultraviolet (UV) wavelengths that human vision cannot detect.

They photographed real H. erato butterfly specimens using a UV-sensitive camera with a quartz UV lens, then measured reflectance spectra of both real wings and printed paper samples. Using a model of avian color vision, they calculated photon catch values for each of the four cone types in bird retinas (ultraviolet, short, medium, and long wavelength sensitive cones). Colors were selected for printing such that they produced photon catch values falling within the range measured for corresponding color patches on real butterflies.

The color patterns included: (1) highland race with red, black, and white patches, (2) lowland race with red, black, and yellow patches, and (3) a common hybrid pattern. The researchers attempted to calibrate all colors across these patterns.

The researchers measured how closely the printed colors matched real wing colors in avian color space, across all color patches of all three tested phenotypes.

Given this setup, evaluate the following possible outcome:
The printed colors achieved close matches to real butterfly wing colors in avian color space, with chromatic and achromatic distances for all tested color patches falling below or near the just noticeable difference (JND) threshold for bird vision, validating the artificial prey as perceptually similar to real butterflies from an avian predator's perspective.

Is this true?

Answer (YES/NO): NO